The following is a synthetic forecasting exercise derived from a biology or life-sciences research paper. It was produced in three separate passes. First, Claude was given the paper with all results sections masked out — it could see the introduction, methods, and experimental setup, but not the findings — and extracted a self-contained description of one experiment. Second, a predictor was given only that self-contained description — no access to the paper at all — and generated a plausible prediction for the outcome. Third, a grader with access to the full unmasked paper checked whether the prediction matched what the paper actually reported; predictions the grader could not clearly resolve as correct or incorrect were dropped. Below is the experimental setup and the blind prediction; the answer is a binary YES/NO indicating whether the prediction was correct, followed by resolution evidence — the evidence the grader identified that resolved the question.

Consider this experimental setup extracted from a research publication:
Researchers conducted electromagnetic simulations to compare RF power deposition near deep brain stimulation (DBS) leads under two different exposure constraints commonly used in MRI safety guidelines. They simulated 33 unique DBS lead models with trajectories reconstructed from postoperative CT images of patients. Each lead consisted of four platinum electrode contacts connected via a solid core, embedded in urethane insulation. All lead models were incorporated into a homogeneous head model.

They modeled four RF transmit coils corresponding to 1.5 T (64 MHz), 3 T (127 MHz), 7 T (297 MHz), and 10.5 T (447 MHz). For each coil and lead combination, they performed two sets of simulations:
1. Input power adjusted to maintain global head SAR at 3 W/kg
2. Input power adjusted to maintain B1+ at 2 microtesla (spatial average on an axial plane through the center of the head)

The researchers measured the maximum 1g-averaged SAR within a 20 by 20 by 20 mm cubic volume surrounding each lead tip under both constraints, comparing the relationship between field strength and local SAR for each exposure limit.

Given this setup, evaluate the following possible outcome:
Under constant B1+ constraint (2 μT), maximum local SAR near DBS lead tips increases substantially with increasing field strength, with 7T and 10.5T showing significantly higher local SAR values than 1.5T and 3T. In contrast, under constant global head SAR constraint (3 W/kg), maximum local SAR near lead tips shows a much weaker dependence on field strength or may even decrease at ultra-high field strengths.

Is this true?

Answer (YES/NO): NO